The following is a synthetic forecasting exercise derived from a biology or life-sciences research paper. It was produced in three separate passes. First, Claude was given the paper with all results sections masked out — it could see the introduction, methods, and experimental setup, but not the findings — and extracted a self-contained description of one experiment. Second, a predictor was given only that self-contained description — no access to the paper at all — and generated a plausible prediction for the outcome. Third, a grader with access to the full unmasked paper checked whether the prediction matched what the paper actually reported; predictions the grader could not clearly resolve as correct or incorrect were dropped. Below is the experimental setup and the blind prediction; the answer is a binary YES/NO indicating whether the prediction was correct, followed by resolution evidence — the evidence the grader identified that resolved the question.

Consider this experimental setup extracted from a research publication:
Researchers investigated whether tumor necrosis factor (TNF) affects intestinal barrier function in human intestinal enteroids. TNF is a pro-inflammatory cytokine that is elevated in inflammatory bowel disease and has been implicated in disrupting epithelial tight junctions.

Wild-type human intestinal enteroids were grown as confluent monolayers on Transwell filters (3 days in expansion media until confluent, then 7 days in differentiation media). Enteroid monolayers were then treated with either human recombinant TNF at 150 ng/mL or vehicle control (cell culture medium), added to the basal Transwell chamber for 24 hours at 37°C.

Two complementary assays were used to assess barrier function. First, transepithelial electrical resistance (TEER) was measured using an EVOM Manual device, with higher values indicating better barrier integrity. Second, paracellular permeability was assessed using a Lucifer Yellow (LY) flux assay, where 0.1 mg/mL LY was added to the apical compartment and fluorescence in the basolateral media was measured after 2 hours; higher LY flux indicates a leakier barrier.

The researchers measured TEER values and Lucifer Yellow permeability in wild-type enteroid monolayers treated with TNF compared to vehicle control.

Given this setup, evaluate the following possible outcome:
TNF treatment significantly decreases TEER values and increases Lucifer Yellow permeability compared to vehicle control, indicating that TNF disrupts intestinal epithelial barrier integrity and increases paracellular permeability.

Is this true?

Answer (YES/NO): YES